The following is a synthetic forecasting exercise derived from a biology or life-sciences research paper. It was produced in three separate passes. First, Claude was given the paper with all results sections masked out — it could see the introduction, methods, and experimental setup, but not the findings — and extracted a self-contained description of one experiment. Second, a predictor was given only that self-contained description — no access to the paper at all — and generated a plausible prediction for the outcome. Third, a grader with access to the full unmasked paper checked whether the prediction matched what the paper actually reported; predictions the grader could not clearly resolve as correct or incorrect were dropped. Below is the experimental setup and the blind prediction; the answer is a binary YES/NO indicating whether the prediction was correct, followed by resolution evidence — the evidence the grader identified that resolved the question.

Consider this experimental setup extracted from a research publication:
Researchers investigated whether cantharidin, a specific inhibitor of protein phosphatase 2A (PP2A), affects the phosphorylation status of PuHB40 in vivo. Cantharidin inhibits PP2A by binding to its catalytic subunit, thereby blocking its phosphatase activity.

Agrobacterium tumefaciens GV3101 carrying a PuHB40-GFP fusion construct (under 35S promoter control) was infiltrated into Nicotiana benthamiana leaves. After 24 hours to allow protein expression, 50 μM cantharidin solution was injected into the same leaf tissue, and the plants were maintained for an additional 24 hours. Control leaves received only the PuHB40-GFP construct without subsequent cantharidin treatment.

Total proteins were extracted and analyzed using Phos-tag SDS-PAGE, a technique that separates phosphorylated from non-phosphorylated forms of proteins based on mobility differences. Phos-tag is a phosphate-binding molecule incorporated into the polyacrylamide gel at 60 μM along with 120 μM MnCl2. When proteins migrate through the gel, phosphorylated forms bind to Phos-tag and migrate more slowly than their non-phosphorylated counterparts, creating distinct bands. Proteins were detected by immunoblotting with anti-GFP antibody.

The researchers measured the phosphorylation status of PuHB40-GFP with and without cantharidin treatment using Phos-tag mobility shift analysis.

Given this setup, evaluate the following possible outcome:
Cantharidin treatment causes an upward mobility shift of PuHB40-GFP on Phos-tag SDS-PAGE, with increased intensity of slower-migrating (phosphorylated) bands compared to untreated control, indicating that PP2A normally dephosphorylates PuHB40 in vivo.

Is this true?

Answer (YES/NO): YES